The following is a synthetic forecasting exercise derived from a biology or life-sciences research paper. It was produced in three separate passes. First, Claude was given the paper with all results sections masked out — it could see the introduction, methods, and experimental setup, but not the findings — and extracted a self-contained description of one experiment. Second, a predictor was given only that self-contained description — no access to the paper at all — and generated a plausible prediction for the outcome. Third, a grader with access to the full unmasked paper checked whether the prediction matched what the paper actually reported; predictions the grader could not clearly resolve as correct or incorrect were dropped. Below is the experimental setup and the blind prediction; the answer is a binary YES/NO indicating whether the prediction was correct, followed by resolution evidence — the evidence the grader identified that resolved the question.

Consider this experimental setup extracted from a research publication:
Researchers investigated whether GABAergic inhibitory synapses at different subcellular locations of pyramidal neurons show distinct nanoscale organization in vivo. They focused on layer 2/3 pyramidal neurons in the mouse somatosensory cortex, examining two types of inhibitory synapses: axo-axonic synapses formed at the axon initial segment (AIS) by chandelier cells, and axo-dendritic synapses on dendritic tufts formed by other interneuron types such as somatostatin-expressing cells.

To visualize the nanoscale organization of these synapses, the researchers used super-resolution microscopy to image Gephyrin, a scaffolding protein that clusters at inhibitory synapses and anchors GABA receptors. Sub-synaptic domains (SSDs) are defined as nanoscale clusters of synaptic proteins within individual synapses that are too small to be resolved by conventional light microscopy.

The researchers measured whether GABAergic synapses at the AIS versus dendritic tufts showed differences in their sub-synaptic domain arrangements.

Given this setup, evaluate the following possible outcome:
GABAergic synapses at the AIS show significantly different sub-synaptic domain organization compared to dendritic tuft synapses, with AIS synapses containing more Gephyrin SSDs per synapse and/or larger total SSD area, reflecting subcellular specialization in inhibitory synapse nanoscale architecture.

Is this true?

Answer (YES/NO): YES